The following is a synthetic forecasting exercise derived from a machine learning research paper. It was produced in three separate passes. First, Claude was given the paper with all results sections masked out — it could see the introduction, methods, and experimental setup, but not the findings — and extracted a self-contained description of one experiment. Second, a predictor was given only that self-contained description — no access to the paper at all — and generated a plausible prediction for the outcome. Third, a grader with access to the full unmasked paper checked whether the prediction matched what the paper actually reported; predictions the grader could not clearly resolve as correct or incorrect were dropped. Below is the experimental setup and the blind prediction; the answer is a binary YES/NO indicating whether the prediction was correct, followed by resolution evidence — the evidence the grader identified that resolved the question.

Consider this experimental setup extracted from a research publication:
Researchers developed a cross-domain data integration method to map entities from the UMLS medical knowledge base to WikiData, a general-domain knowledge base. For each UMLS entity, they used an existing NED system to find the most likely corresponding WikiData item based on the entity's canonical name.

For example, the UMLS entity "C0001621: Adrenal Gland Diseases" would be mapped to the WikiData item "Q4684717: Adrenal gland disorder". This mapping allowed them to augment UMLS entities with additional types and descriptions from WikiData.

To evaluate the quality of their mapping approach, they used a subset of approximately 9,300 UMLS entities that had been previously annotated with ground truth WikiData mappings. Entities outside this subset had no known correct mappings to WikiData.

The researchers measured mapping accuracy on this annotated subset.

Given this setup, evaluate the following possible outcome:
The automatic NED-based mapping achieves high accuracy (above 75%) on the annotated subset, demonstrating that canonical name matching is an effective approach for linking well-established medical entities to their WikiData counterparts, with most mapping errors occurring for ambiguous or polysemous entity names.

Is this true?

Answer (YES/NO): NO